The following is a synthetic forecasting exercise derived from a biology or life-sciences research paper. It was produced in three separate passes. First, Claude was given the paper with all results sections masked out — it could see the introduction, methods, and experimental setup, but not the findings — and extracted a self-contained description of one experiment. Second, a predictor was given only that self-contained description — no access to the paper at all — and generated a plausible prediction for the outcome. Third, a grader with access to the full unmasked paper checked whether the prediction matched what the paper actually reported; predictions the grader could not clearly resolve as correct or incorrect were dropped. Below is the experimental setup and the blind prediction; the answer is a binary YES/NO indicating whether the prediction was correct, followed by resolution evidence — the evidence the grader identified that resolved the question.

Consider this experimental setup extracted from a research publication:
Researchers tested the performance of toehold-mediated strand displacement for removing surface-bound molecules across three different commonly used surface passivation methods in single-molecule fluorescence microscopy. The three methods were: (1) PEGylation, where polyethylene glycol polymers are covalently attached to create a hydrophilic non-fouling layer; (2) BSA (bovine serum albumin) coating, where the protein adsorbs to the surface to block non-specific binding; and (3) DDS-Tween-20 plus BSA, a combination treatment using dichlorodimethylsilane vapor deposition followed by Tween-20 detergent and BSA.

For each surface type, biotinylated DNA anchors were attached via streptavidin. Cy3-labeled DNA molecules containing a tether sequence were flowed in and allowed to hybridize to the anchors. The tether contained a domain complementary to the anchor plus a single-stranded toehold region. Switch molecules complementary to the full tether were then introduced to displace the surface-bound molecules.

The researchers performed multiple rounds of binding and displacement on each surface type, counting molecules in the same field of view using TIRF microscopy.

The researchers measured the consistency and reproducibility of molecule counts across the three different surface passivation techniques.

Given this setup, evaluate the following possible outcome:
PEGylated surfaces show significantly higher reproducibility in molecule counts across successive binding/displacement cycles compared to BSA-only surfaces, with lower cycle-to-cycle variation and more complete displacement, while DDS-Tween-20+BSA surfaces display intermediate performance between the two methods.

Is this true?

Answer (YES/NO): NO